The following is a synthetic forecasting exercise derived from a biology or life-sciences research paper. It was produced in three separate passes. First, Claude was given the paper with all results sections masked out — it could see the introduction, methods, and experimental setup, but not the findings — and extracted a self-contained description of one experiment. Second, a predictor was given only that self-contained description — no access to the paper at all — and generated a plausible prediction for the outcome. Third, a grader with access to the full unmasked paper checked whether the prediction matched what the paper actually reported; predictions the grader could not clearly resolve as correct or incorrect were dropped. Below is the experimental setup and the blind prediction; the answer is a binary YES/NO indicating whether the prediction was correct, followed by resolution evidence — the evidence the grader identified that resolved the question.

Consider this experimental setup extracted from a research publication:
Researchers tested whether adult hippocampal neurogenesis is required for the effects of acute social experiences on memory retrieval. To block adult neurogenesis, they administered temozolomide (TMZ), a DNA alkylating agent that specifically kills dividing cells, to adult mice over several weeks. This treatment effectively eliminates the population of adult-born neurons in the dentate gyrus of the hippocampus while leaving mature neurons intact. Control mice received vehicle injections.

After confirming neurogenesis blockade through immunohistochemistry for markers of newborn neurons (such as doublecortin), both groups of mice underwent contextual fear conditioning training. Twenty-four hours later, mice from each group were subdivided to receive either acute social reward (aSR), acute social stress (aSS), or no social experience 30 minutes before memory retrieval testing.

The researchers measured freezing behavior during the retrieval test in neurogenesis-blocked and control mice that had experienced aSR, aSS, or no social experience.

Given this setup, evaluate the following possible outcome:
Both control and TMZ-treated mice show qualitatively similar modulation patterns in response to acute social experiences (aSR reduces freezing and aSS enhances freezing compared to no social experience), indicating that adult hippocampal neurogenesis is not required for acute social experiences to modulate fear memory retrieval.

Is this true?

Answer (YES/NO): NO